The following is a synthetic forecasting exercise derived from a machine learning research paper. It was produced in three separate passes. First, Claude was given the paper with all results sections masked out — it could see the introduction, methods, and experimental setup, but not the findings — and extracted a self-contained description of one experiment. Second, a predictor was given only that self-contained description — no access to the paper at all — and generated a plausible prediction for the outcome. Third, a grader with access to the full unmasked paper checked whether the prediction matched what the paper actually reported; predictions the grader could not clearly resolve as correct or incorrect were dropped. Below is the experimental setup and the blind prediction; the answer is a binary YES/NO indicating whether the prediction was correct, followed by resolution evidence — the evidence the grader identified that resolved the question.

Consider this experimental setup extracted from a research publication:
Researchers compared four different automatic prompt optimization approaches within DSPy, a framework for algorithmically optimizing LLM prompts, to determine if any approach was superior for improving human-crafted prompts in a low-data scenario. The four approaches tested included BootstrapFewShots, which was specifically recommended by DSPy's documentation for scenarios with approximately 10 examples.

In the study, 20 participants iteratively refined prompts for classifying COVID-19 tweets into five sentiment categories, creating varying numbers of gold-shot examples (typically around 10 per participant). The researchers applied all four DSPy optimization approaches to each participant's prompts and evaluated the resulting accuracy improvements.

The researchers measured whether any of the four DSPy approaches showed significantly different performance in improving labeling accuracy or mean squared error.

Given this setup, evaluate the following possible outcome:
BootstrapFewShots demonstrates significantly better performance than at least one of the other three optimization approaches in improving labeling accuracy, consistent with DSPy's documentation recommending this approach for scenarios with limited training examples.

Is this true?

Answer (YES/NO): NO